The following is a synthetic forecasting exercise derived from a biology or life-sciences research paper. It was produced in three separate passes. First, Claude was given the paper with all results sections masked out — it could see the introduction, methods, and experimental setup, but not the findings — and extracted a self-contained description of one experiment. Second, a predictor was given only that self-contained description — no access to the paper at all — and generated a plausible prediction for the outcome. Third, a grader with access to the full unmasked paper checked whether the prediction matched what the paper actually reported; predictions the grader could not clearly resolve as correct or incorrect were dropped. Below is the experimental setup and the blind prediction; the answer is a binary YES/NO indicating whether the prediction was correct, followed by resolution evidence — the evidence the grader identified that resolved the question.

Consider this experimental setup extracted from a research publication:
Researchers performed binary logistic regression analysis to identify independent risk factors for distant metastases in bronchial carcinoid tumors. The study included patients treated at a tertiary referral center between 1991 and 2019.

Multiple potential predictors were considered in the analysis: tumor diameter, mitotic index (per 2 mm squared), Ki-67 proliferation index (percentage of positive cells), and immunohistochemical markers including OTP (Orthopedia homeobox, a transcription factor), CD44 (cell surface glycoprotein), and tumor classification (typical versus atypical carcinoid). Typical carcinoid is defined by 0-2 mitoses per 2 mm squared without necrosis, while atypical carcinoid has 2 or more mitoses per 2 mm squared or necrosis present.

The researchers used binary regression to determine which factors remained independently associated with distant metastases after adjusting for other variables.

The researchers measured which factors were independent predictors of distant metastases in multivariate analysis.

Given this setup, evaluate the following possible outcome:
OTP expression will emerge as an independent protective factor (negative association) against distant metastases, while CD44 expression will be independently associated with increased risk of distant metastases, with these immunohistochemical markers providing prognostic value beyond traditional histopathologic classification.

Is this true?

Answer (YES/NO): NO